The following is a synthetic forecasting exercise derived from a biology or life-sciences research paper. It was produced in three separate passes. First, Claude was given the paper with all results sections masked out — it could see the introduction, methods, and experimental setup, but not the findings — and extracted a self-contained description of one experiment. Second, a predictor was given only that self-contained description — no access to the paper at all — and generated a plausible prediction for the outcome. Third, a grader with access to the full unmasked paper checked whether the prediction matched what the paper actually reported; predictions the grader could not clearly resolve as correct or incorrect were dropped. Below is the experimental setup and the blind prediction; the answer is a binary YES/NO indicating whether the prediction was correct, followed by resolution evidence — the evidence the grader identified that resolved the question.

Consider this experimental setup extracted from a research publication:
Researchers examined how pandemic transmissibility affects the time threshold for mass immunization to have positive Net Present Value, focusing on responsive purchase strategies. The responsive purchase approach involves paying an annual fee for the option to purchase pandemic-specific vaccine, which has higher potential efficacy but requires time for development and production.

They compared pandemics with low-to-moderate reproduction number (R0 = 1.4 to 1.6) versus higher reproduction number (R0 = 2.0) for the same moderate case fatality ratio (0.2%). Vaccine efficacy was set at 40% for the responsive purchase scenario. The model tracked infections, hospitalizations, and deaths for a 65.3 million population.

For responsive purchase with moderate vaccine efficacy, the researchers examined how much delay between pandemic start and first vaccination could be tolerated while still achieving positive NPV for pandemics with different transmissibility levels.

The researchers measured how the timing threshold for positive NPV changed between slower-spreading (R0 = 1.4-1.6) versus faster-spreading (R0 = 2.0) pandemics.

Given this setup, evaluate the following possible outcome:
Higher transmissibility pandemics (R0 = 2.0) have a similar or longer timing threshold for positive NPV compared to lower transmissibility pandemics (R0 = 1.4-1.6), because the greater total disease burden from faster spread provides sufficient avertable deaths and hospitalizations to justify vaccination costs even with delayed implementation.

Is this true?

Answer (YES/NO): NO